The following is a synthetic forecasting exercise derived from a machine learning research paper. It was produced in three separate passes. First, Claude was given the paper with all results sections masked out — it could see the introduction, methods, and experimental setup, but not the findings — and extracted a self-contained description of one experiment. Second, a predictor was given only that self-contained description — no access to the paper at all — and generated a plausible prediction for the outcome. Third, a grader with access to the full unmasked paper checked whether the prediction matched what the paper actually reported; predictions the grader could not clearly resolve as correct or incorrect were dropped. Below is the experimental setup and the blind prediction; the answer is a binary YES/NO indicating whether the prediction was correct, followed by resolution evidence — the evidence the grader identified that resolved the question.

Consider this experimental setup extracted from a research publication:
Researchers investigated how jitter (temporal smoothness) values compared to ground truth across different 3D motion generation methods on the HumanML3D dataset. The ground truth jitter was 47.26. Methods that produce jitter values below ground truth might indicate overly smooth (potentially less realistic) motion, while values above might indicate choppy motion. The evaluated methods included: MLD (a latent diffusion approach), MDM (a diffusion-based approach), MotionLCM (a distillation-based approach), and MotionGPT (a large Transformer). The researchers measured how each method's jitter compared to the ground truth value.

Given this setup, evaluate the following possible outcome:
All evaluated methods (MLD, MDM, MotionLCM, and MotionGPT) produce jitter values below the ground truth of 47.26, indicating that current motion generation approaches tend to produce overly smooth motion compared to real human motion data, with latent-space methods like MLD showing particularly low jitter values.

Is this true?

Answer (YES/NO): NO